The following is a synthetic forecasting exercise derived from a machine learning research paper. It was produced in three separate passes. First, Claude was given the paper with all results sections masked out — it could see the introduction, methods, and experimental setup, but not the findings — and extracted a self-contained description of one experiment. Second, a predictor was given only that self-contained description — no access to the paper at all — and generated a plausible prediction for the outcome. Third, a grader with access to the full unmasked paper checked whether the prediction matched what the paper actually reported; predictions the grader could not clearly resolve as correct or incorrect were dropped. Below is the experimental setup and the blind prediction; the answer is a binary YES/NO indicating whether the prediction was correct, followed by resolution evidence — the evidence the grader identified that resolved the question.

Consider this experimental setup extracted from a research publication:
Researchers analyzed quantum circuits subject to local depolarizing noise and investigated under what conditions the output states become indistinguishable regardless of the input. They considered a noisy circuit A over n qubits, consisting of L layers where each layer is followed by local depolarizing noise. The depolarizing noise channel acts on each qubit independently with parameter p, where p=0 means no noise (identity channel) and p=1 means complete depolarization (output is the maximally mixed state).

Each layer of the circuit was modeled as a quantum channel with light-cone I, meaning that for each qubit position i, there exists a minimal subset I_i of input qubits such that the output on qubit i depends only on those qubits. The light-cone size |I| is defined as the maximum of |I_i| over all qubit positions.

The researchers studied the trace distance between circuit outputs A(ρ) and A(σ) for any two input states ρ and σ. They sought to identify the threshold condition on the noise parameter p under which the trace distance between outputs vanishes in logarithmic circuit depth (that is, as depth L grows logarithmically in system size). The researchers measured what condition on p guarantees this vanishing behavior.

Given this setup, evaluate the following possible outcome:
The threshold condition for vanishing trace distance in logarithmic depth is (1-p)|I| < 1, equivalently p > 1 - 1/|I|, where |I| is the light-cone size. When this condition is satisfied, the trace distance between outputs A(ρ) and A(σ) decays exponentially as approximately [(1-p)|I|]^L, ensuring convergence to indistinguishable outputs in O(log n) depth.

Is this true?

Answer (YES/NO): NO